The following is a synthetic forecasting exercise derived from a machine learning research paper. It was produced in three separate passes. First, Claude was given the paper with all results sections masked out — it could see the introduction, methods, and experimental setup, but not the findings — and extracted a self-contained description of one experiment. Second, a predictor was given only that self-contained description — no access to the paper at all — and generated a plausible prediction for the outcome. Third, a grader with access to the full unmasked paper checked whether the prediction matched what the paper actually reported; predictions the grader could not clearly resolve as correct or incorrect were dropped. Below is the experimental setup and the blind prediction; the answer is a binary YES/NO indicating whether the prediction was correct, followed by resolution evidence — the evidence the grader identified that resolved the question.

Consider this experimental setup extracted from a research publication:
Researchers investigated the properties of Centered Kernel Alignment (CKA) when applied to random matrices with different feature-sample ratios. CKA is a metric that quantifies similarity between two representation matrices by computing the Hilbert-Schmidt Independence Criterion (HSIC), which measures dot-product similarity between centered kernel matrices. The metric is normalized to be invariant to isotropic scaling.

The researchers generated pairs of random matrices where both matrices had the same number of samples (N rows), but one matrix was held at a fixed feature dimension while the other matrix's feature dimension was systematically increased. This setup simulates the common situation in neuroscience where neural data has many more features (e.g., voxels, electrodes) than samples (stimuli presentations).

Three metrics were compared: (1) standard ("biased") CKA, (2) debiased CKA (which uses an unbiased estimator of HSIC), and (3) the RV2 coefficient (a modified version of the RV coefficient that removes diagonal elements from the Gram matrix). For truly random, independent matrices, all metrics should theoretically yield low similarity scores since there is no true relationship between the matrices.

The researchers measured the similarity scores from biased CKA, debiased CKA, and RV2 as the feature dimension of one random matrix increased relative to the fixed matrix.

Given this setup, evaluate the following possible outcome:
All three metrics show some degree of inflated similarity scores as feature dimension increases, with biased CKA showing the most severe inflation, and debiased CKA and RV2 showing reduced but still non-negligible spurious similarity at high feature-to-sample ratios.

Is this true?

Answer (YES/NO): NO